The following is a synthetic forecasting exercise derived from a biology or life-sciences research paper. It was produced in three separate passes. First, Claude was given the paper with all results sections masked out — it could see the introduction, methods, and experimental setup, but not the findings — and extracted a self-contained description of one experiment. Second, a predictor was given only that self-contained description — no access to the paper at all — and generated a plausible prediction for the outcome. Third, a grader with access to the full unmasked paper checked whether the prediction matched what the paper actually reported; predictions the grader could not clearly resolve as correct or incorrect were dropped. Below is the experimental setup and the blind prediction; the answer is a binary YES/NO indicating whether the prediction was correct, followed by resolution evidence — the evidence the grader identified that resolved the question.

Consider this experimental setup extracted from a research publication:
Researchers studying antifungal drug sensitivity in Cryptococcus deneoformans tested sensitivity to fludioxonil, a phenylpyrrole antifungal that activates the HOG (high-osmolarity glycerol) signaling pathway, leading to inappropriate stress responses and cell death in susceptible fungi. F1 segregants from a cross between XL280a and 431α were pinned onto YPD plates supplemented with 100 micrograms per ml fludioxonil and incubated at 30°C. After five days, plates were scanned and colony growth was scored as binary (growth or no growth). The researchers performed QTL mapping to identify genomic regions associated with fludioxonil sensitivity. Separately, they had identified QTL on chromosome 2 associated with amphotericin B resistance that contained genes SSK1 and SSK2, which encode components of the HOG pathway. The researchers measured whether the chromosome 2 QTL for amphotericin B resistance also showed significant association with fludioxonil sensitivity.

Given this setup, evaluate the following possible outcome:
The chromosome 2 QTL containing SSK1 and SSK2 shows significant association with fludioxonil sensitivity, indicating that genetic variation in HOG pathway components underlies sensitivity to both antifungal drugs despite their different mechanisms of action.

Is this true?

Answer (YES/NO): NO